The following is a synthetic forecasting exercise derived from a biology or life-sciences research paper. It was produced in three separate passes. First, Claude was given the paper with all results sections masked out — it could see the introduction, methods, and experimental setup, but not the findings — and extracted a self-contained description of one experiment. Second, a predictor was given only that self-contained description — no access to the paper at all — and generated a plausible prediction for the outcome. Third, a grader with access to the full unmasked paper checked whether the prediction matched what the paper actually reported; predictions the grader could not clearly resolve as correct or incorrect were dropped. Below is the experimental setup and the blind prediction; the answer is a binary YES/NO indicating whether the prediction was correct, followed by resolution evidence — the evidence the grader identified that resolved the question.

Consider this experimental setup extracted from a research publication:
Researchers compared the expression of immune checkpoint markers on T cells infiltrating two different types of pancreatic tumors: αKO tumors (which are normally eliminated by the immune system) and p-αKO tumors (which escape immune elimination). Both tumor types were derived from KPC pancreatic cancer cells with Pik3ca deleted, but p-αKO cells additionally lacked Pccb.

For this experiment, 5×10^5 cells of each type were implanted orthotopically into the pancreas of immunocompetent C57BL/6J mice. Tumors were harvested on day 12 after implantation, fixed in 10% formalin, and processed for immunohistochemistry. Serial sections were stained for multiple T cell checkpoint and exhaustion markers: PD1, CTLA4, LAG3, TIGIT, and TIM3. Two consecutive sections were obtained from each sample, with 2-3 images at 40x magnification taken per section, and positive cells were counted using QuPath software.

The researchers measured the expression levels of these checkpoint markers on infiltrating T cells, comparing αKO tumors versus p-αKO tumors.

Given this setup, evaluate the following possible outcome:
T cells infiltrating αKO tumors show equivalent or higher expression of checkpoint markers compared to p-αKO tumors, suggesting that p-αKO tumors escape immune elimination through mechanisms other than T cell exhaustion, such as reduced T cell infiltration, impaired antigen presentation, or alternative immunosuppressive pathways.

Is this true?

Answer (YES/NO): NO